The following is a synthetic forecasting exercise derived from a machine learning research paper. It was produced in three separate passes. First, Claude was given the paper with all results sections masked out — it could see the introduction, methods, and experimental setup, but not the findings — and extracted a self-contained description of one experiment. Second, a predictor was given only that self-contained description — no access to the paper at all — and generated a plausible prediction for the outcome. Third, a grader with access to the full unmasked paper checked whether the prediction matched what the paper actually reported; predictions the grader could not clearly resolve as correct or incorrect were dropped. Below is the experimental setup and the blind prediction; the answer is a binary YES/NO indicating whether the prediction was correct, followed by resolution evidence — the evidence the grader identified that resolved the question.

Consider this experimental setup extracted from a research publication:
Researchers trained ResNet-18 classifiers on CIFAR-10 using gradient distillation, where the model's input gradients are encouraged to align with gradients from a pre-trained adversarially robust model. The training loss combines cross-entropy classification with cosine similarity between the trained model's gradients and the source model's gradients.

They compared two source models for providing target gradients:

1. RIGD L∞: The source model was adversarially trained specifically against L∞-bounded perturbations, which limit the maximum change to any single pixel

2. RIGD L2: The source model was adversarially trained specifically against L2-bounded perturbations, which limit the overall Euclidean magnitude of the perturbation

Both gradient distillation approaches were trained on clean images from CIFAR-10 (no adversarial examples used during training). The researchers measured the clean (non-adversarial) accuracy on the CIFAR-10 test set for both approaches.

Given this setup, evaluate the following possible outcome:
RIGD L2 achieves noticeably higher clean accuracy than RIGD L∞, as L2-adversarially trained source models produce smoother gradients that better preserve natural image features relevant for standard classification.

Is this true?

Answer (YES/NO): YES